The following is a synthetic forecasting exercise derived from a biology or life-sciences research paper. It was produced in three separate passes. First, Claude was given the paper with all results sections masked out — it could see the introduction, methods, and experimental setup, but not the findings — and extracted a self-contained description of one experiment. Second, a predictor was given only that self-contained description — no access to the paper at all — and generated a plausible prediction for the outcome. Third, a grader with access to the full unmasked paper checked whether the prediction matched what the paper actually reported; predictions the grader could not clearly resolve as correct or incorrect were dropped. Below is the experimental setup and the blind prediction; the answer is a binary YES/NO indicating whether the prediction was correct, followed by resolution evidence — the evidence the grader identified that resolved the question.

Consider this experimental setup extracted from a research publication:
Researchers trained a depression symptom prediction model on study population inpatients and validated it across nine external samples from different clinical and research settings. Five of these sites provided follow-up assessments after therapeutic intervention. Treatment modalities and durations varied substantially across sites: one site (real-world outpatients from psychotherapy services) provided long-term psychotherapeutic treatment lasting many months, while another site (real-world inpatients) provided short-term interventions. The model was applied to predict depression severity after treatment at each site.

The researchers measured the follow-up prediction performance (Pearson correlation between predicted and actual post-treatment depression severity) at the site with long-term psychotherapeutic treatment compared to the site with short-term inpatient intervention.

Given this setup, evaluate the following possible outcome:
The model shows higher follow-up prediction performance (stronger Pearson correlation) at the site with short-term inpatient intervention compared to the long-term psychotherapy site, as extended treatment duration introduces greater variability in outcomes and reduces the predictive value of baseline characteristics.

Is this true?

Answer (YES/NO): YES